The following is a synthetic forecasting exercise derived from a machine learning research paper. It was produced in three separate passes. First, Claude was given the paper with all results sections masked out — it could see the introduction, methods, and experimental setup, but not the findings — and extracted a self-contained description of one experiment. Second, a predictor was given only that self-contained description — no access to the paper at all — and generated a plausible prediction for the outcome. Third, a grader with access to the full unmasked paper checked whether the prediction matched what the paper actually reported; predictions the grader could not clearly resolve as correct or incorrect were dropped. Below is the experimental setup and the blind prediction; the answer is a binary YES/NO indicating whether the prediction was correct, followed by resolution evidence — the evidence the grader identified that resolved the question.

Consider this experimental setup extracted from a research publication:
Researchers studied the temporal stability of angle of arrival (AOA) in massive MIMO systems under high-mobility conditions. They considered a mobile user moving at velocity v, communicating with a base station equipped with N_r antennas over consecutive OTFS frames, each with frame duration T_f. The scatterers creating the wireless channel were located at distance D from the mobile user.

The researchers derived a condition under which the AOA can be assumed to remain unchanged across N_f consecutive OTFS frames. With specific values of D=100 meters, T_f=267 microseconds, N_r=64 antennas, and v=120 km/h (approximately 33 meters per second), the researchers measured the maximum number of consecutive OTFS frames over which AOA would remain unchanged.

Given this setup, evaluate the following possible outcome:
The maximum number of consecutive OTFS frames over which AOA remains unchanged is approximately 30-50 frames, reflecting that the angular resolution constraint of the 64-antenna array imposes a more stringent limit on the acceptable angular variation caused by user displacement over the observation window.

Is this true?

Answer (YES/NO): NO